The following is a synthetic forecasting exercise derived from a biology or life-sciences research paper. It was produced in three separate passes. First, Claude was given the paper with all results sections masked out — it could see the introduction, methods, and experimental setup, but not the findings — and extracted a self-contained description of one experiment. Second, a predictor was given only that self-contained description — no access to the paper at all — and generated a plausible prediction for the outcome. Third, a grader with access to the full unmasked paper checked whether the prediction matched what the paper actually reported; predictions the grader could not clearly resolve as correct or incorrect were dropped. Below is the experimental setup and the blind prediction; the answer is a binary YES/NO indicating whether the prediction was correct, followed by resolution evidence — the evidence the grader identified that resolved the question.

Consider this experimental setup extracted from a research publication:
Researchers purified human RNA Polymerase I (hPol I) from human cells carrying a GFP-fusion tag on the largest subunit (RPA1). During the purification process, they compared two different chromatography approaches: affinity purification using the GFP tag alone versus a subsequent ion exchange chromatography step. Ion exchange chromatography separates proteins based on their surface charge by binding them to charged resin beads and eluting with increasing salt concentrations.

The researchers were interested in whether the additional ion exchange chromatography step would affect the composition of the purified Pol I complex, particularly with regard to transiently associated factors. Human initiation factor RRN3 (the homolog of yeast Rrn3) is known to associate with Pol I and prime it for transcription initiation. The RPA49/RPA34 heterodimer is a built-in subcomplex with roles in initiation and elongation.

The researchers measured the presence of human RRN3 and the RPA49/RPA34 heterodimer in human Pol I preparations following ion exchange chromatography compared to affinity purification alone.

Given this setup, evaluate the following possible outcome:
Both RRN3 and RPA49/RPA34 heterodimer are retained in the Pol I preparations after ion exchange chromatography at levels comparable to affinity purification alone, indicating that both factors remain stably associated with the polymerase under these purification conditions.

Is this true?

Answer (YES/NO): NO